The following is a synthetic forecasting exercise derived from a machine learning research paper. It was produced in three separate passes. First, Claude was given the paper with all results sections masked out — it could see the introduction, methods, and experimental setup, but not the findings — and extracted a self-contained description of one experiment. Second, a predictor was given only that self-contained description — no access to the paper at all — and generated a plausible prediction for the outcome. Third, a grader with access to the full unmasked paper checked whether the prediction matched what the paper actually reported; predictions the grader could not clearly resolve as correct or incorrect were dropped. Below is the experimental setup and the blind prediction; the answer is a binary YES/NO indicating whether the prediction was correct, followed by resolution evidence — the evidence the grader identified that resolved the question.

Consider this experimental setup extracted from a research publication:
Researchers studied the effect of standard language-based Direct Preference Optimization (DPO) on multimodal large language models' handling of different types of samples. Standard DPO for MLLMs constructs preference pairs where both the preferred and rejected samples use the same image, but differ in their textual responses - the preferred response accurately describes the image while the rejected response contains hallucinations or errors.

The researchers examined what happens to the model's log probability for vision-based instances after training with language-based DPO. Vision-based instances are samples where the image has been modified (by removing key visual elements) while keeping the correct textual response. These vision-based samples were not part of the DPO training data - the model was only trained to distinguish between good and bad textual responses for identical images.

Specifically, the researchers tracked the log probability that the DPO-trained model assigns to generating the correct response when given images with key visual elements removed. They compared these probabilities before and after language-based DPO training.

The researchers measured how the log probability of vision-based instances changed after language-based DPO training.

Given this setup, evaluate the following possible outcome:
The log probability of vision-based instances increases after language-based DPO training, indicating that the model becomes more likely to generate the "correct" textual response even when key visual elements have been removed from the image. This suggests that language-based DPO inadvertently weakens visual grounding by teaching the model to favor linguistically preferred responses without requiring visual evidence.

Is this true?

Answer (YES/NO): NO